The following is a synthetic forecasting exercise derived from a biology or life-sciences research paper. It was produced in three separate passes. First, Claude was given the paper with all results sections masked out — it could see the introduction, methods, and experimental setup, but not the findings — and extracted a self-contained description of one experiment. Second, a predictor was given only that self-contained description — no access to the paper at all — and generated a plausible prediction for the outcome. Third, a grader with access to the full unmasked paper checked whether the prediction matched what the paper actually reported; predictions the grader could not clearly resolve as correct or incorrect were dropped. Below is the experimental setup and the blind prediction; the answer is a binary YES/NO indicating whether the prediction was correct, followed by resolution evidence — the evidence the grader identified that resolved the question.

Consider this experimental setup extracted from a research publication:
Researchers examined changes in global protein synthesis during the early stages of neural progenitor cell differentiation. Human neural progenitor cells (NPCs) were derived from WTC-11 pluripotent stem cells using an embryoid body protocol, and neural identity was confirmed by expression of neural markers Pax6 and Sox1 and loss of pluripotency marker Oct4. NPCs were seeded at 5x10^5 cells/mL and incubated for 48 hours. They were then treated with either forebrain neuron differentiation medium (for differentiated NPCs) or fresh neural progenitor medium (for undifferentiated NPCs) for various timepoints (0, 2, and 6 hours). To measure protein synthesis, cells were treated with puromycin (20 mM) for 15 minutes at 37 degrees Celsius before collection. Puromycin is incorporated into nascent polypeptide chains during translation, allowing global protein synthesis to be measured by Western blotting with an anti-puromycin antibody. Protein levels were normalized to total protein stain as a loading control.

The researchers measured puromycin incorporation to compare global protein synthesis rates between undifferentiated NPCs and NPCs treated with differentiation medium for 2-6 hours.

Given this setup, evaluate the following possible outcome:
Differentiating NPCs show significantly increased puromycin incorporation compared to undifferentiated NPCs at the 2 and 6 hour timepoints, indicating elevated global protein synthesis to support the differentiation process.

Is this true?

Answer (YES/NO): YES